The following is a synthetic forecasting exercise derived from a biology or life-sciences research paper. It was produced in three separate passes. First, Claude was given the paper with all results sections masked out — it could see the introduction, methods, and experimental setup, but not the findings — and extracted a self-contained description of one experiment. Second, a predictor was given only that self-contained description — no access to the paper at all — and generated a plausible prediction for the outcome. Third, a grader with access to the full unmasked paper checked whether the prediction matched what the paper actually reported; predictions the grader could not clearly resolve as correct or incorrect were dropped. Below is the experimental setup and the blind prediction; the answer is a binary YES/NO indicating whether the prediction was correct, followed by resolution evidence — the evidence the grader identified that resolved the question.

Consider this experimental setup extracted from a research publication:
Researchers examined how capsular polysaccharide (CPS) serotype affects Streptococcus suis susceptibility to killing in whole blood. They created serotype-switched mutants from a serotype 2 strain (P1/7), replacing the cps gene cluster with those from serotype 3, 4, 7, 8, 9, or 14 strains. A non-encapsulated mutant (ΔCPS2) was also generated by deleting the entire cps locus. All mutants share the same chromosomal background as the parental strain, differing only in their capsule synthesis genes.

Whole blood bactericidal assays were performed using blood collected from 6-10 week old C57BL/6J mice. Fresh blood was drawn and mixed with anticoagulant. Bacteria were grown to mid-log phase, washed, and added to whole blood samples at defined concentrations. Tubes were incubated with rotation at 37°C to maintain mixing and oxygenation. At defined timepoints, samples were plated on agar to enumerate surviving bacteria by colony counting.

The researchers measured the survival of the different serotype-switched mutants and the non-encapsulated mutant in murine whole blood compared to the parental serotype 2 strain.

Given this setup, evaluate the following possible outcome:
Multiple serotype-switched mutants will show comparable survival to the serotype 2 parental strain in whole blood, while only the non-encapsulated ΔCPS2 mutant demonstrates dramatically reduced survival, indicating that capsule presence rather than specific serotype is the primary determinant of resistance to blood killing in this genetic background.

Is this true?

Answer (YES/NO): NO